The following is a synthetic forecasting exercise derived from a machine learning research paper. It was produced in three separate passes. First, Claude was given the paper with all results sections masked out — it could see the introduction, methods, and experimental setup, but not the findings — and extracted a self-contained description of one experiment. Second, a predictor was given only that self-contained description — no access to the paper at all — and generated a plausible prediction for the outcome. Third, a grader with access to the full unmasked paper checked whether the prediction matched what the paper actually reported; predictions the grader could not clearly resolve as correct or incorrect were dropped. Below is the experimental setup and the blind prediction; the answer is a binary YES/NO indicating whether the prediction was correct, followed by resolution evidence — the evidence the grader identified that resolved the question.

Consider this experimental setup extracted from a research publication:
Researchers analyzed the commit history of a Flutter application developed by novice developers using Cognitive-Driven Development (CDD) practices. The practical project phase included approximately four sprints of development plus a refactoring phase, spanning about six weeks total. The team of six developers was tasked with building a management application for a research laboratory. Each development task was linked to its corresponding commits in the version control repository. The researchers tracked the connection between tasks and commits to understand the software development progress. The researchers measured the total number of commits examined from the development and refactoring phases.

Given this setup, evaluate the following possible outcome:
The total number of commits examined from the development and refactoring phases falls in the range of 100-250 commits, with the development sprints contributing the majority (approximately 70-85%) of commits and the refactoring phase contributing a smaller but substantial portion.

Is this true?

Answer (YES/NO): NO